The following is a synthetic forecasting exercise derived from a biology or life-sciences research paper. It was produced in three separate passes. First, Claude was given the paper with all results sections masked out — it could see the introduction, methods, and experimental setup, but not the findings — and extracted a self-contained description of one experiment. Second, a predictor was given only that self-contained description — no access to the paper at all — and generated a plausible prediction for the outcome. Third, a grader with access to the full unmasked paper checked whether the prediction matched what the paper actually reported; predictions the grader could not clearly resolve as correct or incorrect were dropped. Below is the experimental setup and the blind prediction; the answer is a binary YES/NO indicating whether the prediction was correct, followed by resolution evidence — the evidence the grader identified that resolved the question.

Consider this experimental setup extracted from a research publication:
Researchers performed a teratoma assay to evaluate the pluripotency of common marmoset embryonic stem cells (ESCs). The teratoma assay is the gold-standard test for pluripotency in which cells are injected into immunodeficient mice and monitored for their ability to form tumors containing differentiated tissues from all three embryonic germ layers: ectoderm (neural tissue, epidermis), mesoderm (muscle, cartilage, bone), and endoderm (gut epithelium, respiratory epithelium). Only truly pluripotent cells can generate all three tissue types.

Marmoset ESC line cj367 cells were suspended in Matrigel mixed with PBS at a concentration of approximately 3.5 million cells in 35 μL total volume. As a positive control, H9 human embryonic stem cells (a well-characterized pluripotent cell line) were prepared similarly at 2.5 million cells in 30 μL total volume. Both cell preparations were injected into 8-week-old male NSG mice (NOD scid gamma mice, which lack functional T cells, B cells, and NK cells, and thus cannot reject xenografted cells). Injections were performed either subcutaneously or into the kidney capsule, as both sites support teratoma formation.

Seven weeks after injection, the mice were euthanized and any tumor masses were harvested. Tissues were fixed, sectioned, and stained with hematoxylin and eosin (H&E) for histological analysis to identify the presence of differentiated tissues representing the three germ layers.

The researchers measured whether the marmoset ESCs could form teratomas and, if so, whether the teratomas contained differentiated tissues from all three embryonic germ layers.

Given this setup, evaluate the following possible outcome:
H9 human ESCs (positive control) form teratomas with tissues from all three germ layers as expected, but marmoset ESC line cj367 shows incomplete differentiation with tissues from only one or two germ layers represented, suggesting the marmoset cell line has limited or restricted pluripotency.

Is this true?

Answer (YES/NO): NO